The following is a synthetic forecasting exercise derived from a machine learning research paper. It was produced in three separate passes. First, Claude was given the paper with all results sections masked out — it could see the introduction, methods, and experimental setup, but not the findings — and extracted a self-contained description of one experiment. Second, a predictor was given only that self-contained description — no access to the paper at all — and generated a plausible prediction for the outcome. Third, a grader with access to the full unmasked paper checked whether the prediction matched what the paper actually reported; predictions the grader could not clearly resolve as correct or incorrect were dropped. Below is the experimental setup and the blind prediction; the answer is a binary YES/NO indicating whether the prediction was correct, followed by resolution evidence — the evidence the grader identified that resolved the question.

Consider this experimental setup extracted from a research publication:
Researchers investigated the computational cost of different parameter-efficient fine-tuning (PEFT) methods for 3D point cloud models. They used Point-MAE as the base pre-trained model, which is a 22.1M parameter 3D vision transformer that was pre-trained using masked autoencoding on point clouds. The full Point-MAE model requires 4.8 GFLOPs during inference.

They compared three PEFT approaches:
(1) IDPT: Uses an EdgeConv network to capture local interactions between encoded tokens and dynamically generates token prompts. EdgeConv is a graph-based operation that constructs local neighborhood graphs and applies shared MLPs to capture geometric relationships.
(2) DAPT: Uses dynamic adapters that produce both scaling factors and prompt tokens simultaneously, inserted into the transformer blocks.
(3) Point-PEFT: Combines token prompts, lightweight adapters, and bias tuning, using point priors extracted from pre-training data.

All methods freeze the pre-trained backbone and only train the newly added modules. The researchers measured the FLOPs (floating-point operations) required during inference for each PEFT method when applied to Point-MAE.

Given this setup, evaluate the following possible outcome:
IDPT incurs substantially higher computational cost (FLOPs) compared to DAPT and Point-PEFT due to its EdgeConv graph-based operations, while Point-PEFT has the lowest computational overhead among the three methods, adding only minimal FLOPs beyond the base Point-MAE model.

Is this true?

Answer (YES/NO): NO